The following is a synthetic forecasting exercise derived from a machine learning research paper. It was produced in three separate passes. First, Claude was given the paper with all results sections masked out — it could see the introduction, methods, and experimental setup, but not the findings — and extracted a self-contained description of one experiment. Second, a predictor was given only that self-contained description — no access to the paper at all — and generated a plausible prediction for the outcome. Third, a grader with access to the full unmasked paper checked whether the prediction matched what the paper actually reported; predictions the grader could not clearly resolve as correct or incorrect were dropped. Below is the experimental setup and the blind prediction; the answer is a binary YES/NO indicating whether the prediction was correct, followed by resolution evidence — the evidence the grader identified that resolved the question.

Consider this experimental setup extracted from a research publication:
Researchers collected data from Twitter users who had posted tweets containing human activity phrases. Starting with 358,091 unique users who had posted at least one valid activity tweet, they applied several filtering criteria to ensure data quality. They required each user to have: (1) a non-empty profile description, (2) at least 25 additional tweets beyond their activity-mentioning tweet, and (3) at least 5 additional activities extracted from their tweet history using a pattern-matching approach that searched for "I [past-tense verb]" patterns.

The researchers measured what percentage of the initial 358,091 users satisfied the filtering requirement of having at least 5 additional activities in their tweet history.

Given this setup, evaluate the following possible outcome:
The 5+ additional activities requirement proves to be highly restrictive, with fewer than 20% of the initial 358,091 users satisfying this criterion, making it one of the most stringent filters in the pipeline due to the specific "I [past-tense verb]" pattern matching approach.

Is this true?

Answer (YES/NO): NO